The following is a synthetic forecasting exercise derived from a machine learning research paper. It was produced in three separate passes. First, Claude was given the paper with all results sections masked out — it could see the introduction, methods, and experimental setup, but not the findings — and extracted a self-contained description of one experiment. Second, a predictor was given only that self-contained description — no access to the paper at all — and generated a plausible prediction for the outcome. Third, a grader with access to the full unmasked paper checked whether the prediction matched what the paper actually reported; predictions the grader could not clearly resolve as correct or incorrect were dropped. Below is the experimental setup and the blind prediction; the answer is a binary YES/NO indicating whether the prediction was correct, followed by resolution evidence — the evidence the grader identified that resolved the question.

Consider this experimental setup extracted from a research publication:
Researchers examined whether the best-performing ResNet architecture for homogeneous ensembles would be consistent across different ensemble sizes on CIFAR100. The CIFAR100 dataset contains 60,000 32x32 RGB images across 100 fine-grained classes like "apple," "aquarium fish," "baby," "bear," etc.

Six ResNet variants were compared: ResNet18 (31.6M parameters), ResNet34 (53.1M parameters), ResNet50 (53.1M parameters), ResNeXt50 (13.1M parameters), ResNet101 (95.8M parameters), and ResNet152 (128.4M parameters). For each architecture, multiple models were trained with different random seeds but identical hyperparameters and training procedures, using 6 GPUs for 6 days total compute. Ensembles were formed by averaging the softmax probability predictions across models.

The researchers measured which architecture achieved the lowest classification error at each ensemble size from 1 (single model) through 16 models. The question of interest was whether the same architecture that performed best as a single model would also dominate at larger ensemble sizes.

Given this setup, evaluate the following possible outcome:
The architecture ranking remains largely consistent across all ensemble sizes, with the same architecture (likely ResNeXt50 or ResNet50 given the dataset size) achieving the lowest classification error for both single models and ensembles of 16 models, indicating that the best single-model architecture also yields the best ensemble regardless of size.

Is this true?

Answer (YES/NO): NO